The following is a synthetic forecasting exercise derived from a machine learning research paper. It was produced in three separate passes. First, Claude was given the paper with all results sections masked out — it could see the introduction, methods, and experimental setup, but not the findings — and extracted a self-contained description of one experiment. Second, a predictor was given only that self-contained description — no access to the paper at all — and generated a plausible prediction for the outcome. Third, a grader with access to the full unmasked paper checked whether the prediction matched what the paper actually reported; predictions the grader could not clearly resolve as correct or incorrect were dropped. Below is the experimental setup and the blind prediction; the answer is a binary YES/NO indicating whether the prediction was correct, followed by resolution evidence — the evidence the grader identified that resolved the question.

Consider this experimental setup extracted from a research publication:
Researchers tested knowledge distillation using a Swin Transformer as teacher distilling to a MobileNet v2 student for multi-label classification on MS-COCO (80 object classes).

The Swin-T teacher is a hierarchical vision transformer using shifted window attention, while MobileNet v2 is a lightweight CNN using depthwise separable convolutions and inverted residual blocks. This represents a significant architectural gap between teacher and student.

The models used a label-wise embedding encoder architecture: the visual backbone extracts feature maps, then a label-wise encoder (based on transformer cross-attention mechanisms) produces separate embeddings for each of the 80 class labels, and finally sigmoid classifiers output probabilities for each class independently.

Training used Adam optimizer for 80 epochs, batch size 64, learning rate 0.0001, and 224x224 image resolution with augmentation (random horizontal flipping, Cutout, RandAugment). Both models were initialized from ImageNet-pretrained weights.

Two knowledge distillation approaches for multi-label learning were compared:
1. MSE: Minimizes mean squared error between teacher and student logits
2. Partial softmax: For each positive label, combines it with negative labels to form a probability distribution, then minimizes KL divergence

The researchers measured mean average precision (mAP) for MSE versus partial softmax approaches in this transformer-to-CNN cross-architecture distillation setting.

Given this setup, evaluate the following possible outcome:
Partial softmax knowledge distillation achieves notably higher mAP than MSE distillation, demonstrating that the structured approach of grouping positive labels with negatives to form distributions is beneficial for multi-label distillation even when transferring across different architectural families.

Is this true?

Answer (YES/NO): YES